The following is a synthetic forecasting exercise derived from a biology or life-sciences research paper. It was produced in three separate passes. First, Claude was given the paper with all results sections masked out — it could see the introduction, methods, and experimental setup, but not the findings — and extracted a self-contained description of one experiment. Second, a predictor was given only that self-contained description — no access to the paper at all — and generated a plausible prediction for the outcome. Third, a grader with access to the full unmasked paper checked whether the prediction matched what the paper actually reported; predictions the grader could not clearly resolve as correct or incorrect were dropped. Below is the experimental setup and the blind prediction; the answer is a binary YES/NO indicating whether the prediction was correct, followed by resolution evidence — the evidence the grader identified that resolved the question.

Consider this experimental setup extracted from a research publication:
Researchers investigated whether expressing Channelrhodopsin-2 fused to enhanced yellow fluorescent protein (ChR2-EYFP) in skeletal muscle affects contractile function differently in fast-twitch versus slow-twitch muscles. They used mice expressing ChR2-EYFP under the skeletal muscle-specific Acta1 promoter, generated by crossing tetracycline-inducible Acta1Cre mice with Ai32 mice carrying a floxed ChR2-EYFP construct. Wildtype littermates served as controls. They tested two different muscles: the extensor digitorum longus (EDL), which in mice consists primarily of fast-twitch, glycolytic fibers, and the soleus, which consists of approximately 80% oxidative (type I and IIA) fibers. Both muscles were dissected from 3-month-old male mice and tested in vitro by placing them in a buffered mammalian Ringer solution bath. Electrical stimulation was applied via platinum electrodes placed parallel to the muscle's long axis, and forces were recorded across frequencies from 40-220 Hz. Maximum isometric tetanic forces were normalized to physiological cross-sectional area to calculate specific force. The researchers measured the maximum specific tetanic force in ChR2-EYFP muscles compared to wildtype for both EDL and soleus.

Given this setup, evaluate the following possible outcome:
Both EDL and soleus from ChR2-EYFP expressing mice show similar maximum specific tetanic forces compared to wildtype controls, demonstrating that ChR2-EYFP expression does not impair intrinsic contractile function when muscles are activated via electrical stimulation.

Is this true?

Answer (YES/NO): NO